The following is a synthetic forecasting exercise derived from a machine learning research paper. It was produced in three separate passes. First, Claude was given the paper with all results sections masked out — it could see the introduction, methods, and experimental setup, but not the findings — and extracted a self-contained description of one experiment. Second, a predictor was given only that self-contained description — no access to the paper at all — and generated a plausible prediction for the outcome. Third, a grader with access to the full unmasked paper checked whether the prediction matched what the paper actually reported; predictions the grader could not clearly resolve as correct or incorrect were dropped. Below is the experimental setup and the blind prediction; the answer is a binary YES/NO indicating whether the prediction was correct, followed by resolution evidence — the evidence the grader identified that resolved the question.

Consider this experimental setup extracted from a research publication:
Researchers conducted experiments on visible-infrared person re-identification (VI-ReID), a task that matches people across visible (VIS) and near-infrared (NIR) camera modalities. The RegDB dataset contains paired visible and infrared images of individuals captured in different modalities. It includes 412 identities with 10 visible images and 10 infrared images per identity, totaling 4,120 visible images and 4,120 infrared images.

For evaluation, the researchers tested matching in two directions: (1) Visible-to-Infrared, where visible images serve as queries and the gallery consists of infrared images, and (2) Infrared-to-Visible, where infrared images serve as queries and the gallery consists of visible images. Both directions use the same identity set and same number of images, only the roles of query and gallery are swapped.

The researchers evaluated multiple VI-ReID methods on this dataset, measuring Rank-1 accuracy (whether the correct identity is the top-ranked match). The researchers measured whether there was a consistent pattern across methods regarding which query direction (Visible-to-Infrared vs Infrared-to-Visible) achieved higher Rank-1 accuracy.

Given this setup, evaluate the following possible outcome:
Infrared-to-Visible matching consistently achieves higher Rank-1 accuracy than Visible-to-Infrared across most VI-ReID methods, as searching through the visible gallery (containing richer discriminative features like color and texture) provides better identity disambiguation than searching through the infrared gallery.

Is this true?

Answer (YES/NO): NO